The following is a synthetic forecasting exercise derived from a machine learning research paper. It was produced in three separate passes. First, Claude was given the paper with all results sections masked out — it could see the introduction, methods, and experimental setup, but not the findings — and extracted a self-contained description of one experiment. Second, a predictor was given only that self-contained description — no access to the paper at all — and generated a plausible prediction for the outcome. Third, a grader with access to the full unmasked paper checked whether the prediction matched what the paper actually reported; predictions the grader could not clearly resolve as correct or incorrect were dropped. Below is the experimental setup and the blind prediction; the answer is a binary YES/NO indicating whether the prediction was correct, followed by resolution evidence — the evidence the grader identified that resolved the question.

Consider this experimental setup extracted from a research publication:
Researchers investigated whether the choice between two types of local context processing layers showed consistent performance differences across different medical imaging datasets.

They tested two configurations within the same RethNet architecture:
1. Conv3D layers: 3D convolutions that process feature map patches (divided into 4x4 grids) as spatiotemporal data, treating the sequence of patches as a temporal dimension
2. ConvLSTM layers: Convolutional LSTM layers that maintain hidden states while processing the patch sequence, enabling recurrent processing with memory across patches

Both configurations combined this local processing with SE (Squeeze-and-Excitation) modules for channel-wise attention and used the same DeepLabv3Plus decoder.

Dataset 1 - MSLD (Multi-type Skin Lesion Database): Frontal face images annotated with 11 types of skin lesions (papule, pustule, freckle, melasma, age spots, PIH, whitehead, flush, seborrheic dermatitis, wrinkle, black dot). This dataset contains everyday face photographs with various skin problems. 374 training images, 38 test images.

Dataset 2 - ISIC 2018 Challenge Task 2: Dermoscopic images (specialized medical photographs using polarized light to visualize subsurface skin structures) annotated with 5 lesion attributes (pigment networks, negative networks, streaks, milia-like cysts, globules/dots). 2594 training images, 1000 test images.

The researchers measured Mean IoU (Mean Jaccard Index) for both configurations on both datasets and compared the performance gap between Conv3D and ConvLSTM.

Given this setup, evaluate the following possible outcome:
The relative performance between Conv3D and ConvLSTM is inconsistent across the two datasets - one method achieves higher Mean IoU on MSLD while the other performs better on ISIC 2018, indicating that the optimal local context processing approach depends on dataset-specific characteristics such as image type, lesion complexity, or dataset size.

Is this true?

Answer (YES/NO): NO